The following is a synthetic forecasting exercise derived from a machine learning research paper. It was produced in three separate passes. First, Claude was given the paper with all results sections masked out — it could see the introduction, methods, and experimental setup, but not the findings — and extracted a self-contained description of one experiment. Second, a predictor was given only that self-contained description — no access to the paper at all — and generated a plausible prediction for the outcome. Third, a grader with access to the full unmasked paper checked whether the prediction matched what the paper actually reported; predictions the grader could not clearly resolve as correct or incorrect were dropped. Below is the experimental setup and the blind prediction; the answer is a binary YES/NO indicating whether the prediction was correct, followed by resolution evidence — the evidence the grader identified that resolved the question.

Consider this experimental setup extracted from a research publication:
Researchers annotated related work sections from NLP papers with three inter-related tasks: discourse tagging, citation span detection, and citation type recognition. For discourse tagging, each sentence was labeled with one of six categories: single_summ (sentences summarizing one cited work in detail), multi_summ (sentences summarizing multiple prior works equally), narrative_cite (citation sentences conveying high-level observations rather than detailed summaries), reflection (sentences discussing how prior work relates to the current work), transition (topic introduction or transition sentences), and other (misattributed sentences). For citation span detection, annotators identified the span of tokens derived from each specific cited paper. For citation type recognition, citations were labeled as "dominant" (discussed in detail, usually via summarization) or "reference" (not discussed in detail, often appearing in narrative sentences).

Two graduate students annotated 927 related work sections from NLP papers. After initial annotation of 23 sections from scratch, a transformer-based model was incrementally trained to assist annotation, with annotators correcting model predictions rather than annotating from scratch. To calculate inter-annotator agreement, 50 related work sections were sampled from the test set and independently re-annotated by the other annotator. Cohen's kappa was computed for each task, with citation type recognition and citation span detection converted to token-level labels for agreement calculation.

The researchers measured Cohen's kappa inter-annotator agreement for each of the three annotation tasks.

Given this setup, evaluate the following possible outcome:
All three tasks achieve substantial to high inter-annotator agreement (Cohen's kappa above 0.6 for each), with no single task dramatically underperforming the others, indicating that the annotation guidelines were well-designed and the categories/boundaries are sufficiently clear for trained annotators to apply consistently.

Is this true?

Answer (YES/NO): YES